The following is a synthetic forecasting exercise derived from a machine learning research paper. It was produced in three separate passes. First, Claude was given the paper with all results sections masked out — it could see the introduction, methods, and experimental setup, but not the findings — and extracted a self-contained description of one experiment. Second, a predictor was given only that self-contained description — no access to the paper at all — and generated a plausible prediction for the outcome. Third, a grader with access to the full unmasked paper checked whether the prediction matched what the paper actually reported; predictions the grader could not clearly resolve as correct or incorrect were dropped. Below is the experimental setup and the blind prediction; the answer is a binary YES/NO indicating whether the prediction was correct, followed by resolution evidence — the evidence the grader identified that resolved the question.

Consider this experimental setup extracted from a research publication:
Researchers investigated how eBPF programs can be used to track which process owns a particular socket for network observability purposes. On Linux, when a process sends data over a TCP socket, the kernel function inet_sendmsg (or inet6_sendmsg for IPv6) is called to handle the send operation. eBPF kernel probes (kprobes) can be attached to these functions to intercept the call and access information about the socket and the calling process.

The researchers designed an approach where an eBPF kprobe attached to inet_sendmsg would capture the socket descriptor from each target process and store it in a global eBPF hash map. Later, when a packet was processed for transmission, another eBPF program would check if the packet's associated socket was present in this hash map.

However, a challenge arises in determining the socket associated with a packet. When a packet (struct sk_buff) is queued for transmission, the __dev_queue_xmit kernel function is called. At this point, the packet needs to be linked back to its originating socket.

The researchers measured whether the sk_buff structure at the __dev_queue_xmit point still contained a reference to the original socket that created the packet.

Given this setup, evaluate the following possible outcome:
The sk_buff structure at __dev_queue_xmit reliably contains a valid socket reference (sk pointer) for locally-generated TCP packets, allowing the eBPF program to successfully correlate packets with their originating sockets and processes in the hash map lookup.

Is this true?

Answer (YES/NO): YES